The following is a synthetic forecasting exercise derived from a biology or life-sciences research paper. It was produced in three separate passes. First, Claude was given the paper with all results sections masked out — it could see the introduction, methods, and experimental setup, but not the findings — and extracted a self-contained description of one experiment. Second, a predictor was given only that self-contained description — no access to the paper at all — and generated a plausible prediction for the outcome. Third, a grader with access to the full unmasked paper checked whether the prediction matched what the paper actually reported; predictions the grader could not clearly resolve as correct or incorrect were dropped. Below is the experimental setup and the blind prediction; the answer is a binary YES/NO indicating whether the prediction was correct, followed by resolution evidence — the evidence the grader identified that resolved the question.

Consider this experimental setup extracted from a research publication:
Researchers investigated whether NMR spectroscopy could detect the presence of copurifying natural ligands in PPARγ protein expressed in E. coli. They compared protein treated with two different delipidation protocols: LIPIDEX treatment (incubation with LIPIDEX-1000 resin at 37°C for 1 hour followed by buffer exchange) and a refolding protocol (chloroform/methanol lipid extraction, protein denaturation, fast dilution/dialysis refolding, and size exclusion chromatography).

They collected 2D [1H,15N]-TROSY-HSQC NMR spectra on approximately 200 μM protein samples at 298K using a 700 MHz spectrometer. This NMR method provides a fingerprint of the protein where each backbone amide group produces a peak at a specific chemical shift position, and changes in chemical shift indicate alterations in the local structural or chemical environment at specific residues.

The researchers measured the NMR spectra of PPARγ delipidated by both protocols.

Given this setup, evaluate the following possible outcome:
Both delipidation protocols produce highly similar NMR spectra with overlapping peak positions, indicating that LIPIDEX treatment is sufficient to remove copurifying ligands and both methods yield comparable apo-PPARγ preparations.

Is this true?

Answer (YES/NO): YES